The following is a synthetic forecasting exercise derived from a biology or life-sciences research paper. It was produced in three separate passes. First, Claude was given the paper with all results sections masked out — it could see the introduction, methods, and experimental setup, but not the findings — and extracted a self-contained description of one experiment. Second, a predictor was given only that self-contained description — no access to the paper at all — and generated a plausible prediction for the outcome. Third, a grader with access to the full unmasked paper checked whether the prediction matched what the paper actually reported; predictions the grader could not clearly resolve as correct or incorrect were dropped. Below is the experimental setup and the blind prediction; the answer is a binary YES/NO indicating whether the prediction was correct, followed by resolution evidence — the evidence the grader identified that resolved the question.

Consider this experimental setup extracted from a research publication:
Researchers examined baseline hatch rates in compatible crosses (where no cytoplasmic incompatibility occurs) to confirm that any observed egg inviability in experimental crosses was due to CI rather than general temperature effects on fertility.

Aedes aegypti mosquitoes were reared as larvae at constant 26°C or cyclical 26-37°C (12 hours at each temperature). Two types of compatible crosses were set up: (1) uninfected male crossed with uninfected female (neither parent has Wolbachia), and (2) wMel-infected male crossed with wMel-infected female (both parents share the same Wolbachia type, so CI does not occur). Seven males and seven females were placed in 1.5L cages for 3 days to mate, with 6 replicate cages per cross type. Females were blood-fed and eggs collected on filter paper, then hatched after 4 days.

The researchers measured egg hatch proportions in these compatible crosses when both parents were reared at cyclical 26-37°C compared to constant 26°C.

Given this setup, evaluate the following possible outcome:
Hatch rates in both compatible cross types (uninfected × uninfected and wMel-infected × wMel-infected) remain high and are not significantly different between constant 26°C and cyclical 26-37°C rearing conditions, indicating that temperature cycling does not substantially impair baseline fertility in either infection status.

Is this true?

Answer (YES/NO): NO